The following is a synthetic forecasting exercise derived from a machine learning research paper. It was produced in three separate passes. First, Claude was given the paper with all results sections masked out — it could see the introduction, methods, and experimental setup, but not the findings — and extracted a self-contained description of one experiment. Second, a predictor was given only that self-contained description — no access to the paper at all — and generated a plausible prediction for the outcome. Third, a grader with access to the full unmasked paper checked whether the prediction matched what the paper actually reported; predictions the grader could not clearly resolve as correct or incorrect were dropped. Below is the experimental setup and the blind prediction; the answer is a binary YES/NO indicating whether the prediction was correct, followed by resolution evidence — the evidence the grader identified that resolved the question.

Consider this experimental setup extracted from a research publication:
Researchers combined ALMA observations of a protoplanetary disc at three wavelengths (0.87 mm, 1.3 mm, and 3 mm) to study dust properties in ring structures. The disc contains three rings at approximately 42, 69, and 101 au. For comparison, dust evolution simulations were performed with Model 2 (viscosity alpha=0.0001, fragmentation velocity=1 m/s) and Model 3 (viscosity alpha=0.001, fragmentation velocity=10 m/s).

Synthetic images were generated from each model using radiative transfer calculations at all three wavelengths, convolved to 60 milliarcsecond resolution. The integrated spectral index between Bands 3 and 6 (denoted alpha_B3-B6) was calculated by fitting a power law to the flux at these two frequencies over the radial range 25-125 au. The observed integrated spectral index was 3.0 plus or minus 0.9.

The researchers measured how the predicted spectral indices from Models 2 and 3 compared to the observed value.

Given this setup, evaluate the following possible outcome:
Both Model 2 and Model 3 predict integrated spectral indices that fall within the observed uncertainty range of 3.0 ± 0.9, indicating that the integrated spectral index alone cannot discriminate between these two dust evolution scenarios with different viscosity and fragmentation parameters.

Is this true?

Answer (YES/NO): YES